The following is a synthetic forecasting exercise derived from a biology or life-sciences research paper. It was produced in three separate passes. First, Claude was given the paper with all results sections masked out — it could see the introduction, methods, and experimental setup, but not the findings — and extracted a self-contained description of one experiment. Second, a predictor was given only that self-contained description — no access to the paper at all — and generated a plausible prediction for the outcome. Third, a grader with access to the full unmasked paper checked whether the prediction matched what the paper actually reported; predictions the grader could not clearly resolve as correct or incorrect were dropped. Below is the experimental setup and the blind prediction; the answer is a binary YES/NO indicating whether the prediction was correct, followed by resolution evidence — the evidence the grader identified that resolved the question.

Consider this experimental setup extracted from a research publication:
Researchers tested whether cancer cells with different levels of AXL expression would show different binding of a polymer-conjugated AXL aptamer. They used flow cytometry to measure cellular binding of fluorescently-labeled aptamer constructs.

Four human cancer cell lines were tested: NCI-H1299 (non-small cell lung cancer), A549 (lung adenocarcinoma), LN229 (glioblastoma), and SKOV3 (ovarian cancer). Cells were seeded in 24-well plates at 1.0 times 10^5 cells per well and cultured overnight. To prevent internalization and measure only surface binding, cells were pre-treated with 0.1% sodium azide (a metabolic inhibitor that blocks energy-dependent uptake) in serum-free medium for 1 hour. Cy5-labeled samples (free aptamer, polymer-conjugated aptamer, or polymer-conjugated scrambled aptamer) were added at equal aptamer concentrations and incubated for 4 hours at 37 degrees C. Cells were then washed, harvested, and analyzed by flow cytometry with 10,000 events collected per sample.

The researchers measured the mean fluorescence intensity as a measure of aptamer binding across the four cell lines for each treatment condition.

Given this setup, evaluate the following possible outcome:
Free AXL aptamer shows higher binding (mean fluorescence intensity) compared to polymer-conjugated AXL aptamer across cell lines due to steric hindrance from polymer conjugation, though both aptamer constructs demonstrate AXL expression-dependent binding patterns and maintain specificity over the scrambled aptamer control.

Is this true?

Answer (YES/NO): NO